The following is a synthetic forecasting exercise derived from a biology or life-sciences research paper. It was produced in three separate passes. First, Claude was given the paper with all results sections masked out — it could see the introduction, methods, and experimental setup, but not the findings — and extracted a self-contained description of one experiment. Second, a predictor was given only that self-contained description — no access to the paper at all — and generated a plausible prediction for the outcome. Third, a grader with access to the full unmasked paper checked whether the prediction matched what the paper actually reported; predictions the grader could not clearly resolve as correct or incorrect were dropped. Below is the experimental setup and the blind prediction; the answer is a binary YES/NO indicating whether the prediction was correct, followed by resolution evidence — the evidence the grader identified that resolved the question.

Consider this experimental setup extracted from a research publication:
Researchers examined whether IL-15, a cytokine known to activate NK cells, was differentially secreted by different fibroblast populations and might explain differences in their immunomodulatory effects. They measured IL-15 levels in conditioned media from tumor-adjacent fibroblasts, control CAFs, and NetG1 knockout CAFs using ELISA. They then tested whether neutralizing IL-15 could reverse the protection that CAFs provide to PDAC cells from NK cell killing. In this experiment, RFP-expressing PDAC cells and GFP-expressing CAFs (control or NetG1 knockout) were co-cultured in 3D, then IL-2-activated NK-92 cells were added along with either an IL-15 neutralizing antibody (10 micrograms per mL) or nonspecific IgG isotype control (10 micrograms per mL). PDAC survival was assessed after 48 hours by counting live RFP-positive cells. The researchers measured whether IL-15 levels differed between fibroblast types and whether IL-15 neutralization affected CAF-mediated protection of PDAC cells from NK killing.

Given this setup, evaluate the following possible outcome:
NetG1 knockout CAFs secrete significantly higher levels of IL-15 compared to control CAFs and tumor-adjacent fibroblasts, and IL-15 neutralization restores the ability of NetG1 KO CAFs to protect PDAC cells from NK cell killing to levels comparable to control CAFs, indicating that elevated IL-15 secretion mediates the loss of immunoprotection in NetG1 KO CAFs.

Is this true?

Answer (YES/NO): NO